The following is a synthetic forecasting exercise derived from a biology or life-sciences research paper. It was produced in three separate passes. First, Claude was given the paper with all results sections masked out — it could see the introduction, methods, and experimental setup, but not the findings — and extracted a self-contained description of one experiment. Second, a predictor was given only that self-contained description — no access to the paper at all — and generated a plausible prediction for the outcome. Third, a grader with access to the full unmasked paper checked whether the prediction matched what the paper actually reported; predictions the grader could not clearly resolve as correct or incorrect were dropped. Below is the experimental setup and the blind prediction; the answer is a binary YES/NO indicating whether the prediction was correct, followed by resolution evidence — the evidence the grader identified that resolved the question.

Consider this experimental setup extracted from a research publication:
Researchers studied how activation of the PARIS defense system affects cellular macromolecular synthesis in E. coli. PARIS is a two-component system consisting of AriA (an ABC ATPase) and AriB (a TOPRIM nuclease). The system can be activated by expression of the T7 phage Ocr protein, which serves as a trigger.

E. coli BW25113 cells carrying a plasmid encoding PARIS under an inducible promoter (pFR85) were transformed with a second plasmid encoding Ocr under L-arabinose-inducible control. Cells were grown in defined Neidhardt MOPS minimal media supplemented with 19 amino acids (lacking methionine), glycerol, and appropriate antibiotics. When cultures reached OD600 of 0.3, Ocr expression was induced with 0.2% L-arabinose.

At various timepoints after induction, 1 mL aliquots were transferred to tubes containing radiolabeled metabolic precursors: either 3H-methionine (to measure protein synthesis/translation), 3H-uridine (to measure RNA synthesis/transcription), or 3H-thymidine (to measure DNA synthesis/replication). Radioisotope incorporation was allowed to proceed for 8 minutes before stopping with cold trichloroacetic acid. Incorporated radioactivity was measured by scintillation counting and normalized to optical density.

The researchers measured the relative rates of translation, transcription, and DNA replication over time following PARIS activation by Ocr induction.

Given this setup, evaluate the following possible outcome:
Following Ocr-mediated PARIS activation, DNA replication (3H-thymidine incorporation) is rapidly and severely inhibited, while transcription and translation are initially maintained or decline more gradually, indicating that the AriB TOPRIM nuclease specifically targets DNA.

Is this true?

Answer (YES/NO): NO